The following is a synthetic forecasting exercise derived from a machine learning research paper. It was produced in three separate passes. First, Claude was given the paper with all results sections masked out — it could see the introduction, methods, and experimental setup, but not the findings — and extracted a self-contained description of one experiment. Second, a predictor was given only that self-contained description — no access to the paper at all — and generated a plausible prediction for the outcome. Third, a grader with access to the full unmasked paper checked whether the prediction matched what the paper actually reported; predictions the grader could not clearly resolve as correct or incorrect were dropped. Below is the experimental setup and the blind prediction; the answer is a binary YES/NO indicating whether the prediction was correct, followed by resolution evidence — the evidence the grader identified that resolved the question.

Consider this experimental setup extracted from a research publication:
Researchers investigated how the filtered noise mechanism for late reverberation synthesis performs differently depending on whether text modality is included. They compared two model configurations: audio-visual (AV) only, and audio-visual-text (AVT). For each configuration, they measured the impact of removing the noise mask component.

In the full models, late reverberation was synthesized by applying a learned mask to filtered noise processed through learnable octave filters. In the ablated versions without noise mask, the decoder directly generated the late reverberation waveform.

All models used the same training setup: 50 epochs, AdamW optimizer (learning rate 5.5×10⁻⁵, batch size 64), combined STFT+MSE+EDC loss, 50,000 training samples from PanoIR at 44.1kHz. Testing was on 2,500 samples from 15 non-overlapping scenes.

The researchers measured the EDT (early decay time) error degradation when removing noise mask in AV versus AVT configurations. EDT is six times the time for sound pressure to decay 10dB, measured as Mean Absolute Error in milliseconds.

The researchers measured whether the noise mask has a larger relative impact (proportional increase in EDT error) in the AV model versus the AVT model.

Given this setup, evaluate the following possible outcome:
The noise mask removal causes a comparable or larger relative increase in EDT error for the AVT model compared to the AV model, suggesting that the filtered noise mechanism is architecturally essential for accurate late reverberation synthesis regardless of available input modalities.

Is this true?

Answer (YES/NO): NO